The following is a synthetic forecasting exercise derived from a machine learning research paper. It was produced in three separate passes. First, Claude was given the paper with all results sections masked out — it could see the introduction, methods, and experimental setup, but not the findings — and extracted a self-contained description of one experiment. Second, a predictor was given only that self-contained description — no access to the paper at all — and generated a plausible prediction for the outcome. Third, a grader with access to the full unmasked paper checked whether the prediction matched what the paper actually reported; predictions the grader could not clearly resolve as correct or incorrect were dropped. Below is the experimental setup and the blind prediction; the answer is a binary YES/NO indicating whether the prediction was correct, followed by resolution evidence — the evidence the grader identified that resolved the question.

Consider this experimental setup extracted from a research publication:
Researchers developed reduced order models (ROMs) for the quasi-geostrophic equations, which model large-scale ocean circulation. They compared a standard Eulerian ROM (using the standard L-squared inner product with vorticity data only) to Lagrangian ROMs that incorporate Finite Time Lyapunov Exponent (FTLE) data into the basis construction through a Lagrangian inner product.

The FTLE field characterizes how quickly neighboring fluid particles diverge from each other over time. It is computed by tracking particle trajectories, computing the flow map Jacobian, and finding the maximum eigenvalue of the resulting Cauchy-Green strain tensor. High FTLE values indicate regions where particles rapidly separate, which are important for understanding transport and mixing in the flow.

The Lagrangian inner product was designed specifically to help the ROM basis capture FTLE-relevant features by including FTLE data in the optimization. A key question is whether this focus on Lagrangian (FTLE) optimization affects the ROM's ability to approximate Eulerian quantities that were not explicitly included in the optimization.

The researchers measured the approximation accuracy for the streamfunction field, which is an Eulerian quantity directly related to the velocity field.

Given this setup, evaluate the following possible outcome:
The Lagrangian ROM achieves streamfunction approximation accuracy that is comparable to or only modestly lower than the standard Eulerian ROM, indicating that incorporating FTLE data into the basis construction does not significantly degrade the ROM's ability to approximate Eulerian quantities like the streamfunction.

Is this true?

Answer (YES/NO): NO